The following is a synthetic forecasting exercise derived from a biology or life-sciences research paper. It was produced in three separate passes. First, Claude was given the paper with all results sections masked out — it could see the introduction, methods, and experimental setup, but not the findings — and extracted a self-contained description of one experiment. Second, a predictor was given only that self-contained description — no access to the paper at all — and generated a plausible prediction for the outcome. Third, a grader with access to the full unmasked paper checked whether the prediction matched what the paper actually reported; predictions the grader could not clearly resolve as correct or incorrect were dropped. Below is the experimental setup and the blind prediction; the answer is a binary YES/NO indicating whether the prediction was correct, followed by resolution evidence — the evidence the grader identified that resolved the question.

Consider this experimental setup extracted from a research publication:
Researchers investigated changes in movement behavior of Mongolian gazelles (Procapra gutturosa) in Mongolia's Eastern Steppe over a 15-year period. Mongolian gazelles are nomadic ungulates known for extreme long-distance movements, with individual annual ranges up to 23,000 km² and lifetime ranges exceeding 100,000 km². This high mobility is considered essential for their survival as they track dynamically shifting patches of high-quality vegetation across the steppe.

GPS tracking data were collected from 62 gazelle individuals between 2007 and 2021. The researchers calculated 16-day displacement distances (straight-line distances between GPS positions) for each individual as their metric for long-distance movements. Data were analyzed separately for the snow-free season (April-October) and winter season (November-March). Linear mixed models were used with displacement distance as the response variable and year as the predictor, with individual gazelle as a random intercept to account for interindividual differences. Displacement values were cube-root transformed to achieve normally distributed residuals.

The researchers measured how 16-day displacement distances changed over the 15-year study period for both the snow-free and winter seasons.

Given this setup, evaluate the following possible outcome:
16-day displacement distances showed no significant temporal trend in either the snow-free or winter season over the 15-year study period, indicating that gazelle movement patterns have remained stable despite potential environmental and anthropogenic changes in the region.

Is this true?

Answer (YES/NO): NO